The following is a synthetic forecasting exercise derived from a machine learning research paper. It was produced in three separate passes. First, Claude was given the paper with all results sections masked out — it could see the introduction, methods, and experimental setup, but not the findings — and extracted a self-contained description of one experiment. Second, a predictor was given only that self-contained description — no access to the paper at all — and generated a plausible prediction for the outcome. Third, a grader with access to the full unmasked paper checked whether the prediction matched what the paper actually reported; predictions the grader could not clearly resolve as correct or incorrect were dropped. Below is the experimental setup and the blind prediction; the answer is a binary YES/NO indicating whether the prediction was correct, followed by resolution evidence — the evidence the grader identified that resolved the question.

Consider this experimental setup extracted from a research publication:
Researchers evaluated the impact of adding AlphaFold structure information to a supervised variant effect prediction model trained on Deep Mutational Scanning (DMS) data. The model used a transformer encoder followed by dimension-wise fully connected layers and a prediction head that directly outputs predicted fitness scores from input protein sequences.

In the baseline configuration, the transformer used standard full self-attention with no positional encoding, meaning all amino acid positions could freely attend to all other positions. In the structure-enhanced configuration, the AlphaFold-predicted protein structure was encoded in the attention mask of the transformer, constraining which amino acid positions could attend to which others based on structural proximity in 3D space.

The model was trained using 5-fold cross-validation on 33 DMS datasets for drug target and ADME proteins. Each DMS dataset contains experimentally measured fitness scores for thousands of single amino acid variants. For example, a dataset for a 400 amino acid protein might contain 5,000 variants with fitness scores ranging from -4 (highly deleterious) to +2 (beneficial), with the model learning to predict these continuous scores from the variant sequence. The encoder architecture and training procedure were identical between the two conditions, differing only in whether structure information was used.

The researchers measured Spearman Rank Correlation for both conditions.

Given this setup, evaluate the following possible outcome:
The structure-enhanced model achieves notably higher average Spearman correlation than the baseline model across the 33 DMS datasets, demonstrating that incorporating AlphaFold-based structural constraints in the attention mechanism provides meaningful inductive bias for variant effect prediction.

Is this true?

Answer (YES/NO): YES